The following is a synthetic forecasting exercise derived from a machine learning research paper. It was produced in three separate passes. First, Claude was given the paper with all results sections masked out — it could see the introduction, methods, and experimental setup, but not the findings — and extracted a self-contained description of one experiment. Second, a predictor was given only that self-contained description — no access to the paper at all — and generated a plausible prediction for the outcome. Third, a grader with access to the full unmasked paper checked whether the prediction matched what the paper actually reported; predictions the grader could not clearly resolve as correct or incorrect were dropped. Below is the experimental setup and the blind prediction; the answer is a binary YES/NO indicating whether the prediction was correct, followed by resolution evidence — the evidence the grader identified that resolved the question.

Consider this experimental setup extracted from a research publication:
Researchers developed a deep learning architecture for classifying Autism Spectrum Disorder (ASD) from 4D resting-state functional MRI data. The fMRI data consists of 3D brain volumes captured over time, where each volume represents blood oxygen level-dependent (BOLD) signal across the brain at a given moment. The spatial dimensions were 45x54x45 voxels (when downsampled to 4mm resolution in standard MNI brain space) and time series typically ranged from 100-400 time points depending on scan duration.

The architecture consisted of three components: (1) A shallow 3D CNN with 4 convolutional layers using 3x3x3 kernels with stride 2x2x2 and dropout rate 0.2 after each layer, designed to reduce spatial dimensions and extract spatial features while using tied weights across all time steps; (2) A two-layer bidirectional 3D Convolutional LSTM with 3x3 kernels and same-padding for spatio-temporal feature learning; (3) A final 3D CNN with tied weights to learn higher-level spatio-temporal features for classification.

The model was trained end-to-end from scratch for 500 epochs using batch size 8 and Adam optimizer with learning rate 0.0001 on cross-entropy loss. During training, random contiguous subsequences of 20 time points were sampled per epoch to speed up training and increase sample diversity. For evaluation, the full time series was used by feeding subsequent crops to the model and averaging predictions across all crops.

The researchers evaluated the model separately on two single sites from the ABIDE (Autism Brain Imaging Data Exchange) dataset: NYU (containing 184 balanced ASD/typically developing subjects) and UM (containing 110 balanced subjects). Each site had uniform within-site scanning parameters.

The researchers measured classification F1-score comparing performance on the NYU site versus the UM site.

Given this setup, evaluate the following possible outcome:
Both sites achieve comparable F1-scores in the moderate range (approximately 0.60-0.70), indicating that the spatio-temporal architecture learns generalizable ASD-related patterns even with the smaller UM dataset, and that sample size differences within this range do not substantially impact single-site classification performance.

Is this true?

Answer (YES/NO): NO